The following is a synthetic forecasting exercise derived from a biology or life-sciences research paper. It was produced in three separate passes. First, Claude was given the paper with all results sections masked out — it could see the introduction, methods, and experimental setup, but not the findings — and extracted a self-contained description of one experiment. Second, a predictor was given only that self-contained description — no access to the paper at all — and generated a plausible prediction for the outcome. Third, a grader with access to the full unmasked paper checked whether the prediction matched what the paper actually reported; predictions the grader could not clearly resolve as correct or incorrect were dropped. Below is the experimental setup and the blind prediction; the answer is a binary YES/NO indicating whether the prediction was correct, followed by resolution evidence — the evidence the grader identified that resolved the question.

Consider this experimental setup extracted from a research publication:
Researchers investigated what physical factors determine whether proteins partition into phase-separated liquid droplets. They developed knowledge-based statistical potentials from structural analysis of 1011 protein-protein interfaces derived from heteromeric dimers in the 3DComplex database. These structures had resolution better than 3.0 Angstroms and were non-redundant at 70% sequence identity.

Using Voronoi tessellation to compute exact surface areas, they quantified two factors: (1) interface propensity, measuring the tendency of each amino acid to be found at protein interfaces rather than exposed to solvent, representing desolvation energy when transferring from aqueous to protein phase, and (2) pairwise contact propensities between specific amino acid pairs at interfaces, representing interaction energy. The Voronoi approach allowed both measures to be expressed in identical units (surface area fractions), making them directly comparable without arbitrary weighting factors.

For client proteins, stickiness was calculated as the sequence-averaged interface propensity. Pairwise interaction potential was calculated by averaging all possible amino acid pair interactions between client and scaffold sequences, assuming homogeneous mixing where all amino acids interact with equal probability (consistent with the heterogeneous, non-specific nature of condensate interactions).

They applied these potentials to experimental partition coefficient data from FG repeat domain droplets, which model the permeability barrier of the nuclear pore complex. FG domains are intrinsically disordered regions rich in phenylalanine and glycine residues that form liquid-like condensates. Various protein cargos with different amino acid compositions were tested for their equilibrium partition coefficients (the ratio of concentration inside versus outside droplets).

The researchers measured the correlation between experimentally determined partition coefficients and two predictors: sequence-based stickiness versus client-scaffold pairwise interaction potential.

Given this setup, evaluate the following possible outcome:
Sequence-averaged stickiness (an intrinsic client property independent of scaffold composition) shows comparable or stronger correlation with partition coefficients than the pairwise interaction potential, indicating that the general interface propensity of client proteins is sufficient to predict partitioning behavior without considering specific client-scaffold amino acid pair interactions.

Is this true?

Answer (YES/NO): YES